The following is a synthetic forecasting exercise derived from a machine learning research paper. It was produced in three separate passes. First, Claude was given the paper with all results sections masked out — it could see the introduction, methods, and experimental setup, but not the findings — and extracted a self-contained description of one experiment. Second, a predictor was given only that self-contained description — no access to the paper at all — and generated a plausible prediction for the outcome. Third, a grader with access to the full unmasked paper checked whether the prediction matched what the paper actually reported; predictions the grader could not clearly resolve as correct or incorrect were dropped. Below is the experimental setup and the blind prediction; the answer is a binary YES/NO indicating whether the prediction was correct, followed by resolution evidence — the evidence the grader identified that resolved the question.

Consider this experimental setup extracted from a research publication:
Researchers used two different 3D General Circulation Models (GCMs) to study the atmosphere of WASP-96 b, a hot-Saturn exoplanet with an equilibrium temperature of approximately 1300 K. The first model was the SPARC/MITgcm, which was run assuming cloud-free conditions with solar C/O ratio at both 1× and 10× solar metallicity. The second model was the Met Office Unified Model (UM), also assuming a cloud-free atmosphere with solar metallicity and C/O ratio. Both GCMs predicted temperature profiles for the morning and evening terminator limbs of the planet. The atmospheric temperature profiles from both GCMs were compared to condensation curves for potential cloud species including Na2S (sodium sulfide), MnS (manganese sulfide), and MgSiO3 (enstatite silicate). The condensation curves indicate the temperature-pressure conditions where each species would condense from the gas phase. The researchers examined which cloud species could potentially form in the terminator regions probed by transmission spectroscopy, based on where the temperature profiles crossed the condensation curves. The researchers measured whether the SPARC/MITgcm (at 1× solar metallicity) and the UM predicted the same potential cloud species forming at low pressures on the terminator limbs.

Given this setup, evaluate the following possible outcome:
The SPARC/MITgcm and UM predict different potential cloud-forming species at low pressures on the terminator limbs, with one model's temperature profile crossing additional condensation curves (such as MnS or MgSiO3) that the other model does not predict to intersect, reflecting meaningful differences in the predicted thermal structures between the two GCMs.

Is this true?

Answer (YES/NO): NO